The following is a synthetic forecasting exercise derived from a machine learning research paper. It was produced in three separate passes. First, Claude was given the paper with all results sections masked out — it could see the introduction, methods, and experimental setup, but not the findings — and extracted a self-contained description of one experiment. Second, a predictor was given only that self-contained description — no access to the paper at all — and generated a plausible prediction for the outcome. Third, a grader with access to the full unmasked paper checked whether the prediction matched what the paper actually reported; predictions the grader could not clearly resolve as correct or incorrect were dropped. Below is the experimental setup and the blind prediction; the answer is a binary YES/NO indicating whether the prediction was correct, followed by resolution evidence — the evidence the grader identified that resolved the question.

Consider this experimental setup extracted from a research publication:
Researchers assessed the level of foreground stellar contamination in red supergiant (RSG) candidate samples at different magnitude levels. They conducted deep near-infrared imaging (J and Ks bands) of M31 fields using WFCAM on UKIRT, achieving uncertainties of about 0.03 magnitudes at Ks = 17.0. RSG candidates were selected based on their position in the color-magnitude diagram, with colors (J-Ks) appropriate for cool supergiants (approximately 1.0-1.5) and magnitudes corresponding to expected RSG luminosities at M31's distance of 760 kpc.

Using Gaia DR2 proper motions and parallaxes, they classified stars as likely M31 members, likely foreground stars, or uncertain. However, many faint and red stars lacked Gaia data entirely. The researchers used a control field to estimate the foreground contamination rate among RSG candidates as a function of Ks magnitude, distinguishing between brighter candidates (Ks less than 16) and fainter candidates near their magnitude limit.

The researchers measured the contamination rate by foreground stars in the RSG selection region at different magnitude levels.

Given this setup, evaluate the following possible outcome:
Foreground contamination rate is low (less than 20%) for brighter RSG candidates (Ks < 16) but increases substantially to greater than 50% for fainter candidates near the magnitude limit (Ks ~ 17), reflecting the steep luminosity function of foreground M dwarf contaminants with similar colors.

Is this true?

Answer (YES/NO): NO